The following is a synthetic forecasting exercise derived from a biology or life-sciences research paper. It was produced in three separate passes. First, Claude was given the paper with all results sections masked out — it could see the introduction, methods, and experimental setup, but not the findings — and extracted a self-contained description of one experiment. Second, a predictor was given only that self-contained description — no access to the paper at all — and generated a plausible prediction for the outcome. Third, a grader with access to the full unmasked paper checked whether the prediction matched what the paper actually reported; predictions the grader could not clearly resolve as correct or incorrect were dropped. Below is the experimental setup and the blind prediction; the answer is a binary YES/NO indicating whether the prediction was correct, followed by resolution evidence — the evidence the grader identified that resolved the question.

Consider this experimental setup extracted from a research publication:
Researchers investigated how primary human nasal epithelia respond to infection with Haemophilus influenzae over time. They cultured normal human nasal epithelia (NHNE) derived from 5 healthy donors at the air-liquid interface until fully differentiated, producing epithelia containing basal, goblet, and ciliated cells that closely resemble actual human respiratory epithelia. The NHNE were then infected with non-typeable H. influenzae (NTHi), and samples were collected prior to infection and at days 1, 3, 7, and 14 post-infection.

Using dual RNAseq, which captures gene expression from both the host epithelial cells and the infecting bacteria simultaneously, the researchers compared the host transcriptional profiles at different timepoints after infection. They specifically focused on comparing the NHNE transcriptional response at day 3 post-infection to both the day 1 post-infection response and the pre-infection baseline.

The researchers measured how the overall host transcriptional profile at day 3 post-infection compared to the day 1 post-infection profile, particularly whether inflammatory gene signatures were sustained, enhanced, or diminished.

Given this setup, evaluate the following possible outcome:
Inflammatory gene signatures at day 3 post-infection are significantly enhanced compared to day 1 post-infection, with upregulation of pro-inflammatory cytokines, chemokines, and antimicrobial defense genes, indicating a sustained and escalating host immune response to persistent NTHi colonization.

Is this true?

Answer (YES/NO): NO